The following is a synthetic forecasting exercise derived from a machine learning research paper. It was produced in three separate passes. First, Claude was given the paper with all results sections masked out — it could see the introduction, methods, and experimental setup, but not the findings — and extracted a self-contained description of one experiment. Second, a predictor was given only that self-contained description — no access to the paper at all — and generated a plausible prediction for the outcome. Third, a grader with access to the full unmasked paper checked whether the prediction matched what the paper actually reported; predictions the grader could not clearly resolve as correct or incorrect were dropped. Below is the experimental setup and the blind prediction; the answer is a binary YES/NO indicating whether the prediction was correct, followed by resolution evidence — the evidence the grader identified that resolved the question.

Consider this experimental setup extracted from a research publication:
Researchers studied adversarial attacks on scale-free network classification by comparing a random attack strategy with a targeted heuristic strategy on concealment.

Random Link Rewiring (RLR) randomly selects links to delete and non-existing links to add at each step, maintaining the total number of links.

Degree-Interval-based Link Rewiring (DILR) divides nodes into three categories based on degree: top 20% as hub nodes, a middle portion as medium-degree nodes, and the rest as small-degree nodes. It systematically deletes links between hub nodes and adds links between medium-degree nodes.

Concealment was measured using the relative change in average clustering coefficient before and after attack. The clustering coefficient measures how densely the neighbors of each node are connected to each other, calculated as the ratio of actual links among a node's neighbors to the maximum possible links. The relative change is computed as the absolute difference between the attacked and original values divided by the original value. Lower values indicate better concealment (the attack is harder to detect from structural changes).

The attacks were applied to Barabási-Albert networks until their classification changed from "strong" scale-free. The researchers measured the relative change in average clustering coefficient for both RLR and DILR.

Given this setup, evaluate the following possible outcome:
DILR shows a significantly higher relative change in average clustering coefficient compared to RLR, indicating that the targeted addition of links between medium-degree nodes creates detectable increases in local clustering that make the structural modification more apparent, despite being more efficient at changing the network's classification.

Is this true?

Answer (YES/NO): NO